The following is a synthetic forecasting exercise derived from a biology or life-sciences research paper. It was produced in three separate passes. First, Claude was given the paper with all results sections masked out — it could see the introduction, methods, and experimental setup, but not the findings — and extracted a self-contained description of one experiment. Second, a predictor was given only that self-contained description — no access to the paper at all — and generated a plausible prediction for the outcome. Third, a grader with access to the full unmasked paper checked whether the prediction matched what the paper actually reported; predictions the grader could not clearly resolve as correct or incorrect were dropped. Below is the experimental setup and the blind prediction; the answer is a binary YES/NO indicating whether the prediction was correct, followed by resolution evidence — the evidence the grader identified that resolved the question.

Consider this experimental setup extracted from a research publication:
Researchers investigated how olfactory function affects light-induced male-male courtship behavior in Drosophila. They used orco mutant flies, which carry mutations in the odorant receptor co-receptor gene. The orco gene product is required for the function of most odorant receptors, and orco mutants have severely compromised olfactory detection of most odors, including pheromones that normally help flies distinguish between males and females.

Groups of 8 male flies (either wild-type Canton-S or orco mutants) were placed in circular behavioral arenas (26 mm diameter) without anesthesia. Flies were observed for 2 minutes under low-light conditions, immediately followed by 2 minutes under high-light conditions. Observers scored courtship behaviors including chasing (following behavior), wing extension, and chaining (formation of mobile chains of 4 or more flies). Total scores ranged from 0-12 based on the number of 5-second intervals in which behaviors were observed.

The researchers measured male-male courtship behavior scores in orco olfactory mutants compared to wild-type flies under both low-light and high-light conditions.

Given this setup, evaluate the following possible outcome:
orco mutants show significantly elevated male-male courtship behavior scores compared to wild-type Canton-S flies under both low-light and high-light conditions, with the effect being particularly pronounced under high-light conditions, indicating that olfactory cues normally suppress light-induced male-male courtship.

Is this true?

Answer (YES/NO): NO